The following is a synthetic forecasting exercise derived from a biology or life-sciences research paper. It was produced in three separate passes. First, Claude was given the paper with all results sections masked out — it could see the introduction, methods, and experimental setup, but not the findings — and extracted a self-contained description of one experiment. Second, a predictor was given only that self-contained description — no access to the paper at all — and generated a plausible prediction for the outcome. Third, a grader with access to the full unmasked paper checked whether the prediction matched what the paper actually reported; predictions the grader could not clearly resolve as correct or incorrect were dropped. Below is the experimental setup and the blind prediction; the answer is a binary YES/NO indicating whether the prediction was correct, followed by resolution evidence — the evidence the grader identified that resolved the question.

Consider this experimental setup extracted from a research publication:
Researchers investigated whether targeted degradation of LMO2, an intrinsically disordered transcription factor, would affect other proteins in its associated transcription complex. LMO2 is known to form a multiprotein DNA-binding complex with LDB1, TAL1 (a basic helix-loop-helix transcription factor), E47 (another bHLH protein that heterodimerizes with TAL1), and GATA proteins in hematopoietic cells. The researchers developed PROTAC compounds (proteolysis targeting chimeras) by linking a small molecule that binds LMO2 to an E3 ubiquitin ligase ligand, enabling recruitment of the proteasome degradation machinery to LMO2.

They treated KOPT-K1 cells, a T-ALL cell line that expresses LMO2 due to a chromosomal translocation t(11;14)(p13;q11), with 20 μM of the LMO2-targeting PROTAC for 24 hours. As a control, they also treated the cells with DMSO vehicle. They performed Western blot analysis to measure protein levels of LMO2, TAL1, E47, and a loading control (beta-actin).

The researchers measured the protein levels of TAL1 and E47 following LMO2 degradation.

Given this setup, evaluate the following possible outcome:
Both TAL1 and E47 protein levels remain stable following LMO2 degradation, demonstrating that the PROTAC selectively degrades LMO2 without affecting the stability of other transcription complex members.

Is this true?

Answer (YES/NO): NO